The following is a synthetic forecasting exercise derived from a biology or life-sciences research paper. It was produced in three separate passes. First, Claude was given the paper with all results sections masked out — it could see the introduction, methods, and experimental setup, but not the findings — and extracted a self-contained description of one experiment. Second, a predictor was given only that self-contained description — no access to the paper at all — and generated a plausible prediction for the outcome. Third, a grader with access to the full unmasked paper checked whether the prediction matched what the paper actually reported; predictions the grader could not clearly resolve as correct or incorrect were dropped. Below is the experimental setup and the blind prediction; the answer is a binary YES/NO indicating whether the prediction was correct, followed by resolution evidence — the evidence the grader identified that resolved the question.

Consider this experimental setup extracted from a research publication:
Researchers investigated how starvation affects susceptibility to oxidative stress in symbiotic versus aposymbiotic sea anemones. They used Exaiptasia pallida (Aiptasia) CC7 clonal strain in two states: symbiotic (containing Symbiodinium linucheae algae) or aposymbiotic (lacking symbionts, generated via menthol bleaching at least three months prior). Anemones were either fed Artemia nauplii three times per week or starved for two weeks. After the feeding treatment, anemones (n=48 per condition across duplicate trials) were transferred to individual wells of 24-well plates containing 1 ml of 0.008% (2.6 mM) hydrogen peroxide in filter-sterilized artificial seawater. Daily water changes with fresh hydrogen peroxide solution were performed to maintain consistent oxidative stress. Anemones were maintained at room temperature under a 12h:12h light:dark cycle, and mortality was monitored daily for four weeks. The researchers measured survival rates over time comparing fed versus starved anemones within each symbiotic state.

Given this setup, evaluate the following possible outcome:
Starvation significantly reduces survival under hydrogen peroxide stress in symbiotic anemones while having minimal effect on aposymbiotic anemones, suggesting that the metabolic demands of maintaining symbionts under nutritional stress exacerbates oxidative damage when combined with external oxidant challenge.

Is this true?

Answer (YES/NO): NO